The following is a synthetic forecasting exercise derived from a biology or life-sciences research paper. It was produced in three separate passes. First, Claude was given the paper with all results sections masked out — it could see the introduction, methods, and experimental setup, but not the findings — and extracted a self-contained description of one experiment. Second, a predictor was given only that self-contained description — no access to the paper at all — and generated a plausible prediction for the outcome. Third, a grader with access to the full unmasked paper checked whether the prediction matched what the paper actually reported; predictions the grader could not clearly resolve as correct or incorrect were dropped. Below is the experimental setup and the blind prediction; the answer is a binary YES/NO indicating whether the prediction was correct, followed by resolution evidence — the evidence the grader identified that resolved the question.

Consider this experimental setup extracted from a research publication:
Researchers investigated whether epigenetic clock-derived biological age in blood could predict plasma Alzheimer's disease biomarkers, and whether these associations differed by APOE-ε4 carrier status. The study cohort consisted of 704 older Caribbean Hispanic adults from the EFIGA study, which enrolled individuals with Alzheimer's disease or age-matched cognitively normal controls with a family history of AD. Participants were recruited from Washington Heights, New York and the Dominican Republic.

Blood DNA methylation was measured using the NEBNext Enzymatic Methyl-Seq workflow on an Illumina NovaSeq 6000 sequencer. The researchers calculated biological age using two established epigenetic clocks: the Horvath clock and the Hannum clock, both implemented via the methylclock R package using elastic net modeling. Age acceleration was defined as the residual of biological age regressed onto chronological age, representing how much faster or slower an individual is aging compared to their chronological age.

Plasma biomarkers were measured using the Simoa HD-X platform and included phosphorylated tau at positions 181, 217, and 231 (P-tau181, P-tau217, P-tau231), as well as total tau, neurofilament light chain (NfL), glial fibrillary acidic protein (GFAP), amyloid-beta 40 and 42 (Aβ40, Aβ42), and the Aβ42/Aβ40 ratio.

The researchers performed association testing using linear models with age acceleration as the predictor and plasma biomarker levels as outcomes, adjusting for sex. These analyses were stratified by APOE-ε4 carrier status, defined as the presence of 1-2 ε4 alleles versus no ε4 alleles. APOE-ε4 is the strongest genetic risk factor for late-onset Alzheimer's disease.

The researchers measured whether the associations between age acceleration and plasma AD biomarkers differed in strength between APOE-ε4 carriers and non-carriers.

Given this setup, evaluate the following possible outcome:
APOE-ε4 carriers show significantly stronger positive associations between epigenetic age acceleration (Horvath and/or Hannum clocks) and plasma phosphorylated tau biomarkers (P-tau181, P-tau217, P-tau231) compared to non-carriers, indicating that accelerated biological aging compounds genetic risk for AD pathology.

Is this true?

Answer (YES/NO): NO